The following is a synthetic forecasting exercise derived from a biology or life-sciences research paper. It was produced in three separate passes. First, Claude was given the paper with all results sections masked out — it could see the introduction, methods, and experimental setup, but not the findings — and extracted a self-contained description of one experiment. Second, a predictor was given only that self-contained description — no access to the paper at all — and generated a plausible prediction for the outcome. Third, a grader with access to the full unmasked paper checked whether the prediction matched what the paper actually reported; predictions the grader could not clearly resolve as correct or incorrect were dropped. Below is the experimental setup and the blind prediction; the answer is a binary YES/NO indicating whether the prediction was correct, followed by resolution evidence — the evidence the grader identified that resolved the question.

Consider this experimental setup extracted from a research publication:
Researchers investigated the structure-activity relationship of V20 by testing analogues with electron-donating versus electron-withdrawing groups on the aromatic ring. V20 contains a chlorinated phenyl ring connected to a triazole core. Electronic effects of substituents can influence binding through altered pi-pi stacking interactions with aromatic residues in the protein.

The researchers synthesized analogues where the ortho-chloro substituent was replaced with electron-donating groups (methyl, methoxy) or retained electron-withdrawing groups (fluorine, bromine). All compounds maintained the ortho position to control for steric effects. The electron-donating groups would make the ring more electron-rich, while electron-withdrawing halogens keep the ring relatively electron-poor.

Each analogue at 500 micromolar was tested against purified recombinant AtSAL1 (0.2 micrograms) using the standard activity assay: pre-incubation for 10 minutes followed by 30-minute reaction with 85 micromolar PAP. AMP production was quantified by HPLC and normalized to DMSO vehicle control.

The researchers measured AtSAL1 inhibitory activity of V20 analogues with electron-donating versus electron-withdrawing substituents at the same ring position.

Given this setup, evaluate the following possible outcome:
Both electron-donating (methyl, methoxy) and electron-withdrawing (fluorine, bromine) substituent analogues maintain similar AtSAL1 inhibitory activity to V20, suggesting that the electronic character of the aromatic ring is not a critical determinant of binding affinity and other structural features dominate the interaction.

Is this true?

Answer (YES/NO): NO